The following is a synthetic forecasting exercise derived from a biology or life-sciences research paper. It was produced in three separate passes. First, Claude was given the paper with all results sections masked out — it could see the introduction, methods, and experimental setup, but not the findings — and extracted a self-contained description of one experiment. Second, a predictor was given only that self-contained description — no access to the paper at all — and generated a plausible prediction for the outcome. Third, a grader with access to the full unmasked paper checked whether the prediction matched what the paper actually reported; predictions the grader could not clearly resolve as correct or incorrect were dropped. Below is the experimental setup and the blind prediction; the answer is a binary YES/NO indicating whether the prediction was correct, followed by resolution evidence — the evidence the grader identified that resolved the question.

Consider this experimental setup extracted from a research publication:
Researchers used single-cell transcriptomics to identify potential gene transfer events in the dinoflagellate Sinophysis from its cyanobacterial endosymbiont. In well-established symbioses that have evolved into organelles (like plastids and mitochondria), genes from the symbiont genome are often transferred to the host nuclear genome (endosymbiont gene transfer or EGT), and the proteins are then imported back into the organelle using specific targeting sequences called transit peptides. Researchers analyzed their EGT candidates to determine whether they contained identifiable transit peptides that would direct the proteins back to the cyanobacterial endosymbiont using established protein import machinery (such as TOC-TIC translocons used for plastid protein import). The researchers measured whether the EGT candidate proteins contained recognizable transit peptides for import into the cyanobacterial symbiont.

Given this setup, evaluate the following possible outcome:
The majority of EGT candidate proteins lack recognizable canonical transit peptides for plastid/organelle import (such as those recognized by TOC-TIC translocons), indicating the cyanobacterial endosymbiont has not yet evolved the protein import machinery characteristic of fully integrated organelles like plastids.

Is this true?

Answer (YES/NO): YES